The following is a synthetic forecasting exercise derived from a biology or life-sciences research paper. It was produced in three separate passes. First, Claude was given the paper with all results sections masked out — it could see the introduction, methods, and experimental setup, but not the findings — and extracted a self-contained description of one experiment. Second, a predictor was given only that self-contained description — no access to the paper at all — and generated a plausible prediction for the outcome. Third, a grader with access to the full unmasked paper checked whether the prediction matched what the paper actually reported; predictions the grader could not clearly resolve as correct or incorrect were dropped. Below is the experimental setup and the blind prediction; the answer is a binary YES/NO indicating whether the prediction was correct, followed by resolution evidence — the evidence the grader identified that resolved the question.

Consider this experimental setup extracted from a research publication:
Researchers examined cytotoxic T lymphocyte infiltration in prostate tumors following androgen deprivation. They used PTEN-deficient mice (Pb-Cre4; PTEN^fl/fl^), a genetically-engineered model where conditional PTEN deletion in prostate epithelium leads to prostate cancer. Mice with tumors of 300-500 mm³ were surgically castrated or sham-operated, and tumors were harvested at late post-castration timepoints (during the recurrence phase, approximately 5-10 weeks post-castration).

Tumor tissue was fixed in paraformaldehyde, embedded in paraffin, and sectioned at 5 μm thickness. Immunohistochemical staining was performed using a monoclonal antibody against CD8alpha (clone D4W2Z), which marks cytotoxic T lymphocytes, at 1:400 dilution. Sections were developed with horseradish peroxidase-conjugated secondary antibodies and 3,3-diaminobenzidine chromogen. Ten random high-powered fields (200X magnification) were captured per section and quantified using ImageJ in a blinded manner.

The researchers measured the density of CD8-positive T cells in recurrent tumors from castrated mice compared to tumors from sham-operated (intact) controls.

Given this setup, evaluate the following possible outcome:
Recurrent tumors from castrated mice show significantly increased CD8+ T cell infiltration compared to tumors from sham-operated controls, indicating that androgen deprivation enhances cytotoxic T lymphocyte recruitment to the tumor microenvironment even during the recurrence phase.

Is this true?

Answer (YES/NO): NO